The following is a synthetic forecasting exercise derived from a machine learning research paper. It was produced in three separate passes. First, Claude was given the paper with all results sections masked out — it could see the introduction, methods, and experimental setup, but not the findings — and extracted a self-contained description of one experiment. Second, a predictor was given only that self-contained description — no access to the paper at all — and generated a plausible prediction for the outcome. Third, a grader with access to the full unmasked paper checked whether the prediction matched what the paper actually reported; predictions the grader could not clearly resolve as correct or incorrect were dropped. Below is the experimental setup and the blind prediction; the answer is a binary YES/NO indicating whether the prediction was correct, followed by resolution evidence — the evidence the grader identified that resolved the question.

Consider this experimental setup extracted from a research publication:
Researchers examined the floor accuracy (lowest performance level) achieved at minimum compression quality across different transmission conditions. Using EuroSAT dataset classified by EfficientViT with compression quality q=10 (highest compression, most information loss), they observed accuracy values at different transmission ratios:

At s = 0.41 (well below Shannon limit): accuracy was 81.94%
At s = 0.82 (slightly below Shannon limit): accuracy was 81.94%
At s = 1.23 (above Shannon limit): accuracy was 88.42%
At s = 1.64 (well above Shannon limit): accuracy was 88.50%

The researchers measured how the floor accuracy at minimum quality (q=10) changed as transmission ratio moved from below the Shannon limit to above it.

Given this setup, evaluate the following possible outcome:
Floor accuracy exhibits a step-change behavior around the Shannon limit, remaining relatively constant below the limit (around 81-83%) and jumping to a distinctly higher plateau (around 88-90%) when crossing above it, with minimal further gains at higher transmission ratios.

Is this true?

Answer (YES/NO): YES